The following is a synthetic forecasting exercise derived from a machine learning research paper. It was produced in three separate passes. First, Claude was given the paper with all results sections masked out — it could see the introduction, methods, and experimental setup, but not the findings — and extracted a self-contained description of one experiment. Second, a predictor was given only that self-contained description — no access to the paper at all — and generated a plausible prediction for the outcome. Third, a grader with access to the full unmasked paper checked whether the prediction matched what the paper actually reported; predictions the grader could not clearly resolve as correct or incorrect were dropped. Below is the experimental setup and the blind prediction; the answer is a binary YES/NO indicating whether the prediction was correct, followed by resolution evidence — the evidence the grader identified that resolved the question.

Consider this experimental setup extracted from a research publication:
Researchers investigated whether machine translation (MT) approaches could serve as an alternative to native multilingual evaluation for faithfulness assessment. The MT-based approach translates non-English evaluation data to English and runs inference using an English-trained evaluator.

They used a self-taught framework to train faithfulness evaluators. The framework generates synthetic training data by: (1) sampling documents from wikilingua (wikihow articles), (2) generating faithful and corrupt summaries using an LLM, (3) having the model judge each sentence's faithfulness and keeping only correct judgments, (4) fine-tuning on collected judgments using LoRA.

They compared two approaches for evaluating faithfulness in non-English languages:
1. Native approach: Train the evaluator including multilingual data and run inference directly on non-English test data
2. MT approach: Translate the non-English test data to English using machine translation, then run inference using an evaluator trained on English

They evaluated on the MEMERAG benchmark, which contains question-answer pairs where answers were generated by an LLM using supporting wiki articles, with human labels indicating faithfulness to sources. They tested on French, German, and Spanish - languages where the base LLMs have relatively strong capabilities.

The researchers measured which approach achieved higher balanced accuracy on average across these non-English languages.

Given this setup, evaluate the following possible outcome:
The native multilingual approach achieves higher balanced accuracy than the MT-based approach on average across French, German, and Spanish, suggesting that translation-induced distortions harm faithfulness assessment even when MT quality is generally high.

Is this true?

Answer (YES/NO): YES